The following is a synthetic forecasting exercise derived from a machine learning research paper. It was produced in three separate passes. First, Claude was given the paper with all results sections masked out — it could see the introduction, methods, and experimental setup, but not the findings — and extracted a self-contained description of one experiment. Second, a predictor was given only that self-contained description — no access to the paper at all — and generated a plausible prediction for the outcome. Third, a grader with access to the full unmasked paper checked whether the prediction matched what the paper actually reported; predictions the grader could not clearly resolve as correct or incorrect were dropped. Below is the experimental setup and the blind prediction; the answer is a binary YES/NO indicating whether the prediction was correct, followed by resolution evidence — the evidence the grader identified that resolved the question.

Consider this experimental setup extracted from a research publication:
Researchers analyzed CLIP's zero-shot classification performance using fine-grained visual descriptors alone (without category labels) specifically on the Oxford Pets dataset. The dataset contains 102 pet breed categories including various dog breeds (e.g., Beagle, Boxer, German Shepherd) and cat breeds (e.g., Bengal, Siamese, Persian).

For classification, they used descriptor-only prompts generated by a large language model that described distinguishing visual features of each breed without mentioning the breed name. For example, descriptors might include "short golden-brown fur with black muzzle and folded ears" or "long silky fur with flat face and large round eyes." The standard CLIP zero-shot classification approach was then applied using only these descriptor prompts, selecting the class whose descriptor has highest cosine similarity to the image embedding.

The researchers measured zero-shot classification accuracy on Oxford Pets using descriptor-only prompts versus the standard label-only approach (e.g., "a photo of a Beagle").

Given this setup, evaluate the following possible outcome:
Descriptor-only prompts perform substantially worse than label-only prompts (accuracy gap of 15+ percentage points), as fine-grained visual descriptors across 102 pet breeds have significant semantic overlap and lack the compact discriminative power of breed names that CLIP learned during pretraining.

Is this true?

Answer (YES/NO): YES